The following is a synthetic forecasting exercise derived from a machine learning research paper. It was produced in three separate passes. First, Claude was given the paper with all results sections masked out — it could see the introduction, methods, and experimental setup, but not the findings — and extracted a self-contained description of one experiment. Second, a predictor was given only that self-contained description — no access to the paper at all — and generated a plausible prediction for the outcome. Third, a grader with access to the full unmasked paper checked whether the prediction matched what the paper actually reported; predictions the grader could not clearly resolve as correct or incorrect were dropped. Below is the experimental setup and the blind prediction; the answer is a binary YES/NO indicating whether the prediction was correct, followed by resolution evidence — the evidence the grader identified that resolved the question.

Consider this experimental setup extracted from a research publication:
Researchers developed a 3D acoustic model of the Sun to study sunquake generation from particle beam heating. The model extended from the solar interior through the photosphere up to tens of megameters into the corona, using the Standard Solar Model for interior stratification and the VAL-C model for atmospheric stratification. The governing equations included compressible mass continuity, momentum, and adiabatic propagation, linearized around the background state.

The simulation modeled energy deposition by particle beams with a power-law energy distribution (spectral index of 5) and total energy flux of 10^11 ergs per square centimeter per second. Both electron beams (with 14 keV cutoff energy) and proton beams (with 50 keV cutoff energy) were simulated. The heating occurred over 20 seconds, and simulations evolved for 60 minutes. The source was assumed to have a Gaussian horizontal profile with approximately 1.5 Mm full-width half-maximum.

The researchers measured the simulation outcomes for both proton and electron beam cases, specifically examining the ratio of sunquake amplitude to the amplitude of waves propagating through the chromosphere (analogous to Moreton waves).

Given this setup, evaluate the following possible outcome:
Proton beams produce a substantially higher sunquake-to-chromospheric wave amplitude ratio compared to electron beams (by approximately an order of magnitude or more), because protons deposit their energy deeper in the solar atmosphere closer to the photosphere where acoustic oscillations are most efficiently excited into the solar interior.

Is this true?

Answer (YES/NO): NO